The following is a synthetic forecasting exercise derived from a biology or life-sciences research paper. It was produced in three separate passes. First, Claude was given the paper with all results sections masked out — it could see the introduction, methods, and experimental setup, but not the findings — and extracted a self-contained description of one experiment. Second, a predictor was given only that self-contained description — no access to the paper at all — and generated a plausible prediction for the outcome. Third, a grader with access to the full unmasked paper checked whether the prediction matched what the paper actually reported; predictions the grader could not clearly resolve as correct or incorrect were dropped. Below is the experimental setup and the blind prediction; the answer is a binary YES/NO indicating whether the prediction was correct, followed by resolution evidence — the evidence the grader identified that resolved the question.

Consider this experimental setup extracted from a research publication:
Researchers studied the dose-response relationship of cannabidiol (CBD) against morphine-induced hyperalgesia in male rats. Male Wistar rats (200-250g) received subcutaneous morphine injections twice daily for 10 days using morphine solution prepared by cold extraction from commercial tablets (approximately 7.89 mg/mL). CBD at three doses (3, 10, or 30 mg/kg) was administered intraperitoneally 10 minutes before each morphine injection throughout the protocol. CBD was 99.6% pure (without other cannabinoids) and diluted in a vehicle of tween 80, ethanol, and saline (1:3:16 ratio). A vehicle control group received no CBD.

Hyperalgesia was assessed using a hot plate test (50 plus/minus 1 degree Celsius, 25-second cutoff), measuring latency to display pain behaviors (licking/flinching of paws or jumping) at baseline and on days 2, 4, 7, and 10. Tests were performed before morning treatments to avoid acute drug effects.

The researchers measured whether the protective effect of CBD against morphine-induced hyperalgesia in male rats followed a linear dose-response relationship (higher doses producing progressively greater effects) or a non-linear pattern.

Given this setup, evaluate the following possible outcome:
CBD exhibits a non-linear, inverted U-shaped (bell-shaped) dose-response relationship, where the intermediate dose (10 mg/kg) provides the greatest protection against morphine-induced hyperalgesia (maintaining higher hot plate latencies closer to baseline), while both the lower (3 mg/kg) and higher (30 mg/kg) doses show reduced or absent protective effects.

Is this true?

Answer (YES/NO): NO